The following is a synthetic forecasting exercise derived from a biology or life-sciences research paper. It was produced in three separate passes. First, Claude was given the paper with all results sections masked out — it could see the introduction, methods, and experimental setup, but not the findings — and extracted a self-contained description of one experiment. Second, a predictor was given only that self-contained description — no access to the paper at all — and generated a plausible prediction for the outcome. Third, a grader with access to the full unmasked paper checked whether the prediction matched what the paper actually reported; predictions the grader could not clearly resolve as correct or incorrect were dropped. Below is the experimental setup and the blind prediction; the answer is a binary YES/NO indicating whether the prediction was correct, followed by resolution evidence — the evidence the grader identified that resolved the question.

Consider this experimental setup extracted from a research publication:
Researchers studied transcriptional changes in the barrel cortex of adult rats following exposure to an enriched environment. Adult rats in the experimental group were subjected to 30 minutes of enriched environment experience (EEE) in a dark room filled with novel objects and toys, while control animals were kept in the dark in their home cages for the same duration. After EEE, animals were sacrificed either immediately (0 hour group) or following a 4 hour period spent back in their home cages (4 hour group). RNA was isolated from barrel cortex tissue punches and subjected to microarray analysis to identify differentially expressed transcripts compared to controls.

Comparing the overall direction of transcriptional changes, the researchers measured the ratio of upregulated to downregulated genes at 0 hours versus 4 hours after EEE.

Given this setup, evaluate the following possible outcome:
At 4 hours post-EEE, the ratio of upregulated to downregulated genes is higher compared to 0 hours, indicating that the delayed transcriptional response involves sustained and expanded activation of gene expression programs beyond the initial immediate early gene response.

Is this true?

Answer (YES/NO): NO